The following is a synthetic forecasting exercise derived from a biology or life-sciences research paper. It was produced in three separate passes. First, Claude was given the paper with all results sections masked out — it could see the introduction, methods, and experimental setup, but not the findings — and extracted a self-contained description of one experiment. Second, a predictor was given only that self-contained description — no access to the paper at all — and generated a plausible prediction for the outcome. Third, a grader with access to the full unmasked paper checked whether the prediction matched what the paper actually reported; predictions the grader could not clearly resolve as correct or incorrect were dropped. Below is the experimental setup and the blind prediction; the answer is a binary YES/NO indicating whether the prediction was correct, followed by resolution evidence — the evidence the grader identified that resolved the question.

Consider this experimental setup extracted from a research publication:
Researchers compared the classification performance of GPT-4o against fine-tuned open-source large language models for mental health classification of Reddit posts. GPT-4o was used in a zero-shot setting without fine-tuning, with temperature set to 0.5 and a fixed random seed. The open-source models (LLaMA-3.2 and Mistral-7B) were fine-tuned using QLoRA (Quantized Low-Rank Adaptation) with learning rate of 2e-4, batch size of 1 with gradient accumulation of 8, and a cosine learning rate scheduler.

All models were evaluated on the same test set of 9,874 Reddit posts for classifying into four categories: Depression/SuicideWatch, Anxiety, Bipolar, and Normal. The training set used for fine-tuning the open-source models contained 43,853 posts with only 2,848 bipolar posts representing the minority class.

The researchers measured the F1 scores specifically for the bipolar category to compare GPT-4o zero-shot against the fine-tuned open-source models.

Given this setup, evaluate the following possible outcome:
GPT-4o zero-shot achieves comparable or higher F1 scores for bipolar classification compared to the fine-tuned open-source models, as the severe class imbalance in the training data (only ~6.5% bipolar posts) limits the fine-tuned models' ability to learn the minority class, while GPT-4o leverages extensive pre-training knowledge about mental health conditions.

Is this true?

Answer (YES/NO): NO